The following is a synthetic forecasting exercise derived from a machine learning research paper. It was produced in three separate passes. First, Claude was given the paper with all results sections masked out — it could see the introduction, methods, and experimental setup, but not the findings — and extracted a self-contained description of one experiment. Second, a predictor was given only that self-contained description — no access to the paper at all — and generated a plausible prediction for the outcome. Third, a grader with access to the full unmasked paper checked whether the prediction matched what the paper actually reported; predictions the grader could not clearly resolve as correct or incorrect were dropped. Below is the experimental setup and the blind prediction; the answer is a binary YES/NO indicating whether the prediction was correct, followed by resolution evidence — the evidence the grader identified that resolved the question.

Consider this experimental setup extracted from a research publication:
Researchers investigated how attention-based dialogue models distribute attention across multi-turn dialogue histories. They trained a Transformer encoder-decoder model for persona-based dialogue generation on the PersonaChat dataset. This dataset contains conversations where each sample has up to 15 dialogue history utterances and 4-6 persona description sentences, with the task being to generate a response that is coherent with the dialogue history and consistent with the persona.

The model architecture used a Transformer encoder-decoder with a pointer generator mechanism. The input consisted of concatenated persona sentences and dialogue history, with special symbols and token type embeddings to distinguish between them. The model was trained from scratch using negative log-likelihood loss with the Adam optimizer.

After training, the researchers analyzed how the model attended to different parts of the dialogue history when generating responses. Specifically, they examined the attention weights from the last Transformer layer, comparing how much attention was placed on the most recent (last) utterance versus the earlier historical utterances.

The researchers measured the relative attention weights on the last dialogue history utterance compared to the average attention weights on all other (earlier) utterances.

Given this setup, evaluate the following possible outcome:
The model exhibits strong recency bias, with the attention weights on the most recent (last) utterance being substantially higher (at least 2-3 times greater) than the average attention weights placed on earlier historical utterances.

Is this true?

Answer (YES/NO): NO